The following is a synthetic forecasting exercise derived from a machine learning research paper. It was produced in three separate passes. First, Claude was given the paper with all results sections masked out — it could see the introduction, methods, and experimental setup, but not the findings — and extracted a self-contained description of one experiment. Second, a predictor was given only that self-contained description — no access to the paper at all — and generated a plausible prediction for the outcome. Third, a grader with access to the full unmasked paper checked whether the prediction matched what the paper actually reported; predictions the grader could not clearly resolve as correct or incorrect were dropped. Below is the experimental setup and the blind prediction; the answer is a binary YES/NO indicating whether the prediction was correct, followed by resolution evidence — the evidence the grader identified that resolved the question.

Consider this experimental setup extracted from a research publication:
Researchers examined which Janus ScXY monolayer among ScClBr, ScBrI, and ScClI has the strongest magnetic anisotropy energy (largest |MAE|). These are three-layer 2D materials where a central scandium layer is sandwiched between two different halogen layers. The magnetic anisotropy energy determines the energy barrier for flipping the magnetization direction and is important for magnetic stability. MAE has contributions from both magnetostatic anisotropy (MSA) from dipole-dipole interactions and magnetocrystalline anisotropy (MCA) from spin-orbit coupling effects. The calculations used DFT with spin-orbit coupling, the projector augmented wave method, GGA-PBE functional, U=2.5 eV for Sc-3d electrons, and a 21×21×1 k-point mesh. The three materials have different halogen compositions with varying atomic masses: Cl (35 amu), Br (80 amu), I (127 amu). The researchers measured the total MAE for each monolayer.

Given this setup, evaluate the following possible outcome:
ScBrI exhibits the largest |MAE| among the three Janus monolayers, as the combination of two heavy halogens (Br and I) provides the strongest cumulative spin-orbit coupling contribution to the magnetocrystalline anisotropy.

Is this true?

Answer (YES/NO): YES